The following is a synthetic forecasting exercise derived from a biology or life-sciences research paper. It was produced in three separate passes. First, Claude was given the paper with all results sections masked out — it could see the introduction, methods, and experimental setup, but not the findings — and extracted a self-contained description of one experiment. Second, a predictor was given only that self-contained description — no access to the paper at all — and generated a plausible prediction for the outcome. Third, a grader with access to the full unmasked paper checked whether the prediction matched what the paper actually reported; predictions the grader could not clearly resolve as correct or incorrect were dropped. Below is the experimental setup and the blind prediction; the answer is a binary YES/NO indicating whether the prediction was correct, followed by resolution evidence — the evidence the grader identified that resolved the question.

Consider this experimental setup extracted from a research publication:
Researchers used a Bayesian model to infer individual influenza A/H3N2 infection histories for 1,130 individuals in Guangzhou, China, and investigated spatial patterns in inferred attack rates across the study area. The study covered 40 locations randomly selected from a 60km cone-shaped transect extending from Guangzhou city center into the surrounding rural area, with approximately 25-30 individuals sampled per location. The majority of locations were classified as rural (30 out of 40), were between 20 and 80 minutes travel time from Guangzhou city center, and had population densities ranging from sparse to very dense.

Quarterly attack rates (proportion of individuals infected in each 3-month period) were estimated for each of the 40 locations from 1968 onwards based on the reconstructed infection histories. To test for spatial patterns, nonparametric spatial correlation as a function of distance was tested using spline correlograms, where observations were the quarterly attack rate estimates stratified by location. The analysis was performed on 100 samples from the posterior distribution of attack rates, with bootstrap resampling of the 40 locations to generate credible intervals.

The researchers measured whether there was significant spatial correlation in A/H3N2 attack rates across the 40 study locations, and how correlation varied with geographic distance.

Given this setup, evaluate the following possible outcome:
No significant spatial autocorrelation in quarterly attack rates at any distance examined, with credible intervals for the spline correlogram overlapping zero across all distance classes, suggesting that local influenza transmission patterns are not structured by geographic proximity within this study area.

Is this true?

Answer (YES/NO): NO